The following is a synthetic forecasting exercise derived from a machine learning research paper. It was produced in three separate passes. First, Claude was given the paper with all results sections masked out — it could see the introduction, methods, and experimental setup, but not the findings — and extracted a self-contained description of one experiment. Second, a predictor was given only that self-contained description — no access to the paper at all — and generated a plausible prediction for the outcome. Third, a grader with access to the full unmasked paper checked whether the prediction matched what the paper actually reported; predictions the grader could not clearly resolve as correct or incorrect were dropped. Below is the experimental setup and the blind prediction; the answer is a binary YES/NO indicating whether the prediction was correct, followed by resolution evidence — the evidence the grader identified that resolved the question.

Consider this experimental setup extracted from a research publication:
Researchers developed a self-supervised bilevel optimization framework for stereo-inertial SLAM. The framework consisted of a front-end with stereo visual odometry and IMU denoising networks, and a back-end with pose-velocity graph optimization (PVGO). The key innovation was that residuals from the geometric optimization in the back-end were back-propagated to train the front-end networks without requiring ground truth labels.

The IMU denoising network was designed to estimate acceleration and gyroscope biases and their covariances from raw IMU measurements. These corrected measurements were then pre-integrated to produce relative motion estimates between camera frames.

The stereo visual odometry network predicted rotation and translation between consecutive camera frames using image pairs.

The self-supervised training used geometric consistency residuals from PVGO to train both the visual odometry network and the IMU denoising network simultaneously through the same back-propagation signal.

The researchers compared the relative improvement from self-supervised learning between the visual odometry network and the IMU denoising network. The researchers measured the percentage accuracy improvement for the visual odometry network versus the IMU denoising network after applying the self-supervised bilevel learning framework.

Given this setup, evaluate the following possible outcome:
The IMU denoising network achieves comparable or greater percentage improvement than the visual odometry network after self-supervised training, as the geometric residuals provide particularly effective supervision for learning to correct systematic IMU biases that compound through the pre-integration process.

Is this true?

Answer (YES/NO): NO